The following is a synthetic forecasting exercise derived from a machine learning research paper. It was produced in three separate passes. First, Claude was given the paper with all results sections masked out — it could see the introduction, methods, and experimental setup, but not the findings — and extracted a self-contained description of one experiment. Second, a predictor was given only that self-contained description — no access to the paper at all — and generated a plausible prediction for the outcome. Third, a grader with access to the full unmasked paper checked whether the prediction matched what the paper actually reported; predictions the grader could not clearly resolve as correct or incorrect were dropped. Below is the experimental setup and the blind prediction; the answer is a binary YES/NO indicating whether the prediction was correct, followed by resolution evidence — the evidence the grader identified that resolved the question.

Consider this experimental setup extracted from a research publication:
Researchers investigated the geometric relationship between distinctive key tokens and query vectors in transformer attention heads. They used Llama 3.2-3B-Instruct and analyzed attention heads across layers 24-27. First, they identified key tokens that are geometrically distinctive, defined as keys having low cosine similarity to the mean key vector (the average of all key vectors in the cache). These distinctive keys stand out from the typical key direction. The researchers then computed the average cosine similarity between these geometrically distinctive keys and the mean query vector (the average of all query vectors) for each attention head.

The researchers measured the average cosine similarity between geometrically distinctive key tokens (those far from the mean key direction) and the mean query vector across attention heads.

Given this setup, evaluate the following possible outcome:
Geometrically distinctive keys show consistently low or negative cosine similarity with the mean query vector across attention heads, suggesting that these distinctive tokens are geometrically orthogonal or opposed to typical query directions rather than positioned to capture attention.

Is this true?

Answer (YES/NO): NO